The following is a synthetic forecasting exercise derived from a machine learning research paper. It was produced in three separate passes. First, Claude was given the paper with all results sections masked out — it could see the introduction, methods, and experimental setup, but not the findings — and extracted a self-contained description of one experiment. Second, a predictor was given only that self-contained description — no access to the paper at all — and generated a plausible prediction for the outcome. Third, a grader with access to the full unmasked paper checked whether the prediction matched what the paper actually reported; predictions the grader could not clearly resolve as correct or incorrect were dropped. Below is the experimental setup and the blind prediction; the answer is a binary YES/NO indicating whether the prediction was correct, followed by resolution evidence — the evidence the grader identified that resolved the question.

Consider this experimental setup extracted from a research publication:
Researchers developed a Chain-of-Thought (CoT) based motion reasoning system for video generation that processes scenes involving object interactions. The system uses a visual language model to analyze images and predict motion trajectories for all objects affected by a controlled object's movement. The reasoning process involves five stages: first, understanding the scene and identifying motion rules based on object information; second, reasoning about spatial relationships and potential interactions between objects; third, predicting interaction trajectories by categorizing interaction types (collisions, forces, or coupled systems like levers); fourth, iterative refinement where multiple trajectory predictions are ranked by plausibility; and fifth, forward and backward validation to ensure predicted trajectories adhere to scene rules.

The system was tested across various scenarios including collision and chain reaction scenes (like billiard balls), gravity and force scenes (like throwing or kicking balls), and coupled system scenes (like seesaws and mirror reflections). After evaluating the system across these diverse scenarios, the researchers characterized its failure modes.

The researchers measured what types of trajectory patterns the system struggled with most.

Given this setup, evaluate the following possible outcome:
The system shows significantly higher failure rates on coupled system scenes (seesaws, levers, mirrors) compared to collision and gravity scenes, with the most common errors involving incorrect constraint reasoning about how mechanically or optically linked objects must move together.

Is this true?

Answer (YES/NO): NO